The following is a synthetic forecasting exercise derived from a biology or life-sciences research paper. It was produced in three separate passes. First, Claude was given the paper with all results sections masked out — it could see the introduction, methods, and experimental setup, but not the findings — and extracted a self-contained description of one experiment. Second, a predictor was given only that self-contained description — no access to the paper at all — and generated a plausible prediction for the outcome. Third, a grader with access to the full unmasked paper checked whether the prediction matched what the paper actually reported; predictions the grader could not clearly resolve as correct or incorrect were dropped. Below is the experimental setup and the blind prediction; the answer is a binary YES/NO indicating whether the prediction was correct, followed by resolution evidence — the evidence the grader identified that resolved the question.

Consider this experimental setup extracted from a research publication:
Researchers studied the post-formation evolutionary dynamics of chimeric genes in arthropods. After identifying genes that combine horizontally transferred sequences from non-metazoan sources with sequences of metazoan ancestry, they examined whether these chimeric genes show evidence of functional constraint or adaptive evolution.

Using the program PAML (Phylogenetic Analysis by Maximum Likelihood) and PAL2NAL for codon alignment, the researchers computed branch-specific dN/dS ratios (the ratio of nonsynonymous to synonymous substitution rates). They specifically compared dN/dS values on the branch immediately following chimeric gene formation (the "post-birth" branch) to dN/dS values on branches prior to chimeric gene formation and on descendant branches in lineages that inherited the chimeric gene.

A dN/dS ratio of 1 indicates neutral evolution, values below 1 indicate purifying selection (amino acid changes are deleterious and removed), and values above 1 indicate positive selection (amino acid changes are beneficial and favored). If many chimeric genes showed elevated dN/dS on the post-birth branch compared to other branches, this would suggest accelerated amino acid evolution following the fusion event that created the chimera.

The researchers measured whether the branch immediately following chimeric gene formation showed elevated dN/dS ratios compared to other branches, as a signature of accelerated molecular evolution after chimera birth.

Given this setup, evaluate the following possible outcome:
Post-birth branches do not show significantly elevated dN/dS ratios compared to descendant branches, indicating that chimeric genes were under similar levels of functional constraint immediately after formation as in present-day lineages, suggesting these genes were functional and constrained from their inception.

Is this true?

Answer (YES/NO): NO